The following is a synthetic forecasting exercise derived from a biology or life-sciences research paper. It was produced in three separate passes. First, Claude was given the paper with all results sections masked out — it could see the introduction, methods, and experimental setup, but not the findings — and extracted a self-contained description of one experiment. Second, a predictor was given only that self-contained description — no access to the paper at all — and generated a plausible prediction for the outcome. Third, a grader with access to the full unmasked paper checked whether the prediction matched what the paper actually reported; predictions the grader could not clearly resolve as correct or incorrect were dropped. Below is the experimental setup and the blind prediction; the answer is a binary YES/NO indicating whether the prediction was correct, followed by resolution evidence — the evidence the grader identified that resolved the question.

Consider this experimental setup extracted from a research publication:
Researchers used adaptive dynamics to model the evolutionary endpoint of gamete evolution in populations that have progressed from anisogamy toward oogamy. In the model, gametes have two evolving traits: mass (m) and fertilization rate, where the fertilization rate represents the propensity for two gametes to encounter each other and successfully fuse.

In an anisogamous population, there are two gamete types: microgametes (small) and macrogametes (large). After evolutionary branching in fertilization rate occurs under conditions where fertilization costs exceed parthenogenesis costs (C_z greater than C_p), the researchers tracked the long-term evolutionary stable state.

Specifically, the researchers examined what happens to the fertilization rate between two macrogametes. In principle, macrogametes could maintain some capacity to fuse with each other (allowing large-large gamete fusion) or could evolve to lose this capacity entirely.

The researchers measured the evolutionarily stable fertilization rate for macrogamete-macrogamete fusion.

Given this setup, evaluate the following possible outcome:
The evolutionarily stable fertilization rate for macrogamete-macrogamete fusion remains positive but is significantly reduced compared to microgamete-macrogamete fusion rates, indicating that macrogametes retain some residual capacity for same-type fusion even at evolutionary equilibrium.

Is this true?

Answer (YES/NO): NO